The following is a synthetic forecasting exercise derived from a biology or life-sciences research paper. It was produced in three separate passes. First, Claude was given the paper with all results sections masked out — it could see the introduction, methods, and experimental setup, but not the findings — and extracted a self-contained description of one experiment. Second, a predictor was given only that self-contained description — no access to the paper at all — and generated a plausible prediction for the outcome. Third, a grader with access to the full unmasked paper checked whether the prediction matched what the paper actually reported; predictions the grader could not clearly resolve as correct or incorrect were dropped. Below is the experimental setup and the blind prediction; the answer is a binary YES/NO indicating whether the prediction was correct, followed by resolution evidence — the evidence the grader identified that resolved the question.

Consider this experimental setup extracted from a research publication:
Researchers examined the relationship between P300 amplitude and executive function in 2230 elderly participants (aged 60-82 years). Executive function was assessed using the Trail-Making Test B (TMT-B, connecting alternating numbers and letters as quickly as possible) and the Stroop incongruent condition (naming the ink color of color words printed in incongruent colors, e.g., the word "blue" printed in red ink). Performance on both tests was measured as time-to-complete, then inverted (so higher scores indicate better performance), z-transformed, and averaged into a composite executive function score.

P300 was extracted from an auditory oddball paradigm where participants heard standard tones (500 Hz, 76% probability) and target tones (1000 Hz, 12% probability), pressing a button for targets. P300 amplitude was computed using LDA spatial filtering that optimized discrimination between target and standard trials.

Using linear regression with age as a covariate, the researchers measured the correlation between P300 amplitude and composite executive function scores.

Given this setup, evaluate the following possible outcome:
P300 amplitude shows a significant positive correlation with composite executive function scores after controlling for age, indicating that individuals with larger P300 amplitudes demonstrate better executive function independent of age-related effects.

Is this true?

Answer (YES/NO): NO